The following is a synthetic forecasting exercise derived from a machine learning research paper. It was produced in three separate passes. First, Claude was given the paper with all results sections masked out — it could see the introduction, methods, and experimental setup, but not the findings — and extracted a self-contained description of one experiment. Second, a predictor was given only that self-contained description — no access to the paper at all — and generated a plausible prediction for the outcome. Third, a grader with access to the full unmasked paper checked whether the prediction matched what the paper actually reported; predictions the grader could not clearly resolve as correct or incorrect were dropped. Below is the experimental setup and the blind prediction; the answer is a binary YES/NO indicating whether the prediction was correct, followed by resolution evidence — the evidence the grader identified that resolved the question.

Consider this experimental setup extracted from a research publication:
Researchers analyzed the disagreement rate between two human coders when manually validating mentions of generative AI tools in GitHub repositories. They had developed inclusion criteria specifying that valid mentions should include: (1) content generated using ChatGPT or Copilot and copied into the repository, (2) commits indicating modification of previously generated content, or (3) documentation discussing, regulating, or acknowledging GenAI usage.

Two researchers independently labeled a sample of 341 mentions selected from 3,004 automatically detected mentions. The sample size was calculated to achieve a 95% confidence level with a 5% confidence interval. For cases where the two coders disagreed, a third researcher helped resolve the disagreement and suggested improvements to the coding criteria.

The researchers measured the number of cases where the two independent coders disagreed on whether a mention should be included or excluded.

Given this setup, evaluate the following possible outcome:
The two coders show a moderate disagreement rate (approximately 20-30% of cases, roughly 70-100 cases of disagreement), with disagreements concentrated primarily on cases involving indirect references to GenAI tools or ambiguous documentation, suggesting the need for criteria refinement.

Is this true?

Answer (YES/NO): NO